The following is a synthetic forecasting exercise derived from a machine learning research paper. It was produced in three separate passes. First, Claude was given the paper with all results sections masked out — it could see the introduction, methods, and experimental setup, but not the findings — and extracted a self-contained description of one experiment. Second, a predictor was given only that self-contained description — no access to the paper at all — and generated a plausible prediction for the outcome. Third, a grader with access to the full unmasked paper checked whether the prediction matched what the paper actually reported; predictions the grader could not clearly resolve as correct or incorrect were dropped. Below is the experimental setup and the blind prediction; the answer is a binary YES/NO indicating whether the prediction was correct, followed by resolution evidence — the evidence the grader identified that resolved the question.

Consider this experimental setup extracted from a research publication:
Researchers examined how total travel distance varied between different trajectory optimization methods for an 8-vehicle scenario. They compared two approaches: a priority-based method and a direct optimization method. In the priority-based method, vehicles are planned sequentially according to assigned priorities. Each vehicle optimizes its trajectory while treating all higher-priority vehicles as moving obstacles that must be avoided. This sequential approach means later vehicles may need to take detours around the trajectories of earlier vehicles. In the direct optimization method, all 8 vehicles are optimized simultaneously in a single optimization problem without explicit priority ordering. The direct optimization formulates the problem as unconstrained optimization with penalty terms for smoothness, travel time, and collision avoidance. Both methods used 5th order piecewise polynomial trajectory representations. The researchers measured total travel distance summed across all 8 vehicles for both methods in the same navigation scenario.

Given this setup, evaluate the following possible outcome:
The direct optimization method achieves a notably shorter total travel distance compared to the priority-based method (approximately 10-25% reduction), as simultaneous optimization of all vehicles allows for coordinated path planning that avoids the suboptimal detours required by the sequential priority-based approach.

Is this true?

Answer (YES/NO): NO